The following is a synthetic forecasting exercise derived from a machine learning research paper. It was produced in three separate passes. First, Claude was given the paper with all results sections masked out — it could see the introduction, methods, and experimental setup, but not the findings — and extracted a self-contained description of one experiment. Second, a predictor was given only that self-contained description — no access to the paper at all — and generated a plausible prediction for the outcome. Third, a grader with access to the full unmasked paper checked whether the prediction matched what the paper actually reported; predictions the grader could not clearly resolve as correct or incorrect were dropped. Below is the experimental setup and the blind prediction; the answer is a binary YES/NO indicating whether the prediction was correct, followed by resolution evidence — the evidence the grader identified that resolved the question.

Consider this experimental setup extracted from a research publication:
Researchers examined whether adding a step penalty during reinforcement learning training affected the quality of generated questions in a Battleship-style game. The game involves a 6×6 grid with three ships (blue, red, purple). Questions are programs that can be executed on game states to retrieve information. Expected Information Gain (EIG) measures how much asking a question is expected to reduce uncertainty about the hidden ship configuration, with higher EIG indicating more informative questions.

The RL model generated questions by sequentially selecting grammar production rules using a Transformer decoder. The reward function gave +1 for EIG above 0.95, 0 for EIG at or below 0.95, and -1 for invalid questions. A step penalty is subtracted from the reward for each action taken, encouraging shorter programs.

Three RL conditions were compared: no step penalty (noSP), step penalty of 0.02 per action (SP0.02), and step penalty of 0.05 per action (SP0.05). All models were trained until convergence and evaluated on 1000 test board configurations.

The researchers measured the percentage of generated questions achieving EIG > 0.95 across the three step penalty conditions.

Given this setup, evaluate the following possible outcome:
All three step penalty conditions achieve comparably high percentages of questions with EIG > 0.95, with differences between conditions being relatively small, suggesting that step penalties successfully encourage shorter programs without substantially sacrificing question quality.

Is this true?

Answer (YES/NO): NO